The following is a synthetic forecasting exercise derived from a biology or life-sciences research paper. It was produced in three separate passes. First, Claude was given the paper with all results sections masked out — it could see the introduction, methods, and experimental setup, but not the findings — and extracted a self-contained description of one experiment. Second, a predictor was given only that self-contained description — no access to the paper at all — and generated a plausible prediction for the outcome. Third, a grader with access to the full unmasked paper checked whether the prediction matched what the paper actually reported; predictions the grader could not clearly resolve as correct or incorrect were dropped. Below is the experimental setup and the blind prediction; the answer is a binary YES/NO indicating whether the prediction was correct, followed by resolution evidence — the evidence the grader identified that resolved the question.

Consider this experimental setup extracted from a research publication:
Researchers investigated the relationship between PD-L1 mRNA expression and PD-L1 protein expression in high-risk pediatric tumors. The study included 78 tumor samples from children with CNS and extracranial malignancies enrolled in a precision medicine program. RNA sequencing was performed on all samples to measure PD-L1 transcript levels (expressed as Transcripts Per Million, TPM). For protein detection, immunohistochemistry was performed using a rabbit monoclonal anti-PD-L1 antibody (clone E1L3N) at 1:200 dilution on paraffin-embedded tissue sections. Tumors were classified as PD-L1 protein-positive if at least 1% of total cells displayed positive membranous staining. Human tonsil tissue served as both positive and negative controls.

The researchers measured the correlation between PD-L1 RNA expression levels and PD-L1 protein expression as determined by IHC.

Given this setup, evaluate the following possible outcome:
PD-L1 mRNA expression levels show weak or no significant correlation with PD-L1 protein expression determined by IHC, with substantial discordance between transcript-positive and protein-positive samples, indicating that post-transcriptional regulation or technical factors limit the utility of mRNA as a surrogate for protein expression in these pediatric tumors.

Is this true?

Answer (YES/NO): YES